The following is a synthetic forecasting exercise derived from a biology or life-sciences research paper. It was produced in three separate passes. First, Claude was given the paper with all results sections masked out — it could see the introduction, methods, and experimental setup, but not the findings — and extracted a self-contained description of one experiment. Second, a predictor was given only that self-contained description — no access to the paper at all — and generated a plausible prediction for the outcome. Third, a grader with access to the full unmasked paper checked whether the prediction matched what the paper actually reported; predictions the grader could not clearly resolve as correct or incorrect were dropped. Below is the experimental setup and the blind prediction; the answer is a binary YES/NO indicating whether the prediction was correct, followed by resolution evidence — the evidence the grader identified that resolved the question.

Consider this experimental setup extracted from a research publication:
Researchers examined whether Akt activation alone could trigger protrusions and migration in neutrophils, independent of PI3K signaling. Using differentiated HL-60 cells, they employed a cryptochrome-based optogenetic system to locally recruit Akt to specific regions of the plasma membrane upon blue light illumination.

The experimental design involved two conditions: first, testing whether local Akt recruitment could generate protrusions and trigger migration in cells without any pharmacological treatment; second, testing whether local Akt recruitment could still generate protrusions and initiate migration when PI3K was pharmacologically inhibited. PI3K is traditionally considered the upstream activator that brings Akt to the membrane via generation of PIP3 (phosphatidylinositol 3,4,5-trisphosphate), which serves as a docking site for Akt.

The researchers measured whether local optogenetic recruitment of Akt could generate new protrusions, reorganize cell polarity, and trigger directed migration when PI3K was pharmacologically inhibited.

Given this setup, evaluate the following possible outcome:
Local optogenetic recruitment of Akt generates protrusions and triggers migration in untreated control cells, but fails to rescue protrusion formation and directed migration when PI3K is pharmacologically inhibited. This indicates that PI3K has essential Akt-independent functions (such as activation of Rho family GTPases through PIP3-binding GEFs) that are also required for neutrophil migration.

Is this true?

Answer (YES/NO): NO